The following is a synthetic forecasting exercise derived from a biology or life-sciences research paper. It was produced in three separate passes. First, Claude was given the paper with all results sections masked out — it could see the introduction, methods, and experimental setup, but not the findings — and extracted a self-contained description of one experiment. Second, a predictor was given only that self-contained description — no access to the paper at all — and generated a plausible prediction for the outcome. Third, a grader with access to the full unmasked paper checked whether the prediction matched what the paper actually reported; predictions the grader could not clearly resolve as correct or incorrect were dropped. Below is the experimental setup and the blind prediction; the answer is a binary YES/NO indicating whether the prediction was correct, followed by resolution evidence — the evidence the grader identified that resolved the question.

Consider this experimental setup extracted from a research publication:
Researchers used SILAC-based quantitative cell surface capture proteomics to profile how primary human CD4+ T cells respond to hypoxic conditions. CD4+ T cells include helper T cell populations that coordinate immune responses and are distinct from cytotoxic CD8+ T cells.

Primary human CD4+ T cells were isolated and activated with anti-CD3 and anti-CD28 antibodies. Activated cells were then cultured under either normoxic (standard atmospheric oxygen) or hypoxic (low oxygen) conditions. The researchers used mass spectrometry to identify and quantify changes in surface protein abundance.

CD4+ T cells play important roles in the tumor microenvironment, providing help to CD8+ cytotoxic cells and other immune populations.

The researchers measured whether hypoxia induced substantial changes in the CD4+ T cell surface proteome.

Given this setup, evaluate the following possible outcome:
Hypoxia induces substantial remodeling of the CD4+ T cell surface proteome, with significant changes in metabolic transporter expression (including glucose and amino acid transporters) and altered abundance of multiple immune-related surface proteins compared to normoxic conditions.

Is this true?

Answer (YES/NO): YES